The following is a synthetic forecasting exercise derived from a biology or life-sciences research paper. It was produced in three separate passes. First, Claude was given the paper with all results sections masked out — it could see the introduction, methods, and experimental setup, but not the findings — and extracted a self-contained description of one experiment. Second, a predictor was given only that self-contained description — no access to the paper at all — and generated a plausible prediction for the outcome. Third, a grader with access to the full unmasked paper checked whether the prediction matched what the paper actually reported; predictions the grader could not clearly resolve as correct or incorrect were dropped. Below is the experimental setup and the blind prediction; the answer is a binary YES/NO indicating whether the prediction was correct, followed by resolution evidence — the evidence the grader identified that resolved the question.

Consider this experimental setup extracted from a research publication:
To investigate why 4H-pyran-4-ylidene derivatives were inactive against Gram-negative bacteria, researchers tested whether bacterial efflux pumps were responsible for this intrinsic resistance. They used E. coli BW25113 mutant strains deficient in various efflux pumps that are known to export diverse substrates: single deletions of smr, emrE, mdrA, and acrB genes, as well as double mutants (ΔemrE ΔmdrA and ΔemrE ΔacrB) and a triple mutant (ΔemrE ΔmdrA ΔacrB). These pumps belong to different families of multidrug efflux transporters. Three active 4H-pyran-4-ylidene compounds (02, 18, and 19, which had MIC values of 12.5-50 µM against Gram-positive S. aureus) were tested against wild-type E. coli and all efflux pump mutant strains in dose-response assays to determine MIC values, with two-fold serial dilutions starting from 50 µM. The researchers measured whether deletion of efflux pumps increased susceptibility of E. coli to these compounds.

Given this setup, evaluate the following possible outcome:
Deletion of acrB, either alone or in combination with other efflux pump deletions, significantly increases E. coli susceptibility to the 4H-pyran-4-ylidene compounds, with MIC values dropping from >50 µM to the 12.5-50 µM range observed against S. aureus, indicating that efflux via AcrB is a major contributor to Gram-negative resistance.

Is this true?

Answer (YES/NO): NO